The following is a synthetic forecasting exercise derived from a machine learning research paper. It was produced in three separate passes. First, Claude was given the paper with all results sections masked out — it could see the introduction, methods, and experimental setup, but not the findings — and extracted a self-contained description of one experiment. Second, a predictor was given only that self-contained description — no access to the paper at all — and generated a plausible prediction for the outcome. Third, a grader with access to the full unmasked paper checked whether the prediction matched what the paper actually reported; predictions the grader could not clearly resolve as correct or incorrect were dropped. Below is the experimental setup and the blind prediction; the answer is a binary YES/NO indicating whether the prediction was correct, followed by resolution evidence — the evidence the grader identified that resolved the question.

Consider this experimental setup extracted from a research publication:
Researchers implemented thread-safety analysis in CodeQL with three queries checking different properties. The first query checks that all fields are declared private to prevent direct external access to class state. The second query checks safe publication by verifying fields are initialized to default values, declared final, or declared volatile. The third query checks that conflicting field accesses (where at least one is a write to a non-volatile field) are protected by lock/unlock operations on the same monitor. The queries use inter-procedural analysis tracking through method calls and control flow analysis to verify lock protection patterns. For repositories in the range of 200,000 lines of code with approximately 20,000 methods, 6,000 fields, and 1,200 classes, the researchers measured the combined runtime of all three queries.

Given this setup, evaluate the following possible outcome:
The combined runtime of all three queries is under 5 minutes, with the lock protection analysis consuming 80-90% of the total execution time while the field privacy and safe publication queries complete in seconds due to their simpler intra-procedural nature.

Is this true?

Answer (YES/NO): NO